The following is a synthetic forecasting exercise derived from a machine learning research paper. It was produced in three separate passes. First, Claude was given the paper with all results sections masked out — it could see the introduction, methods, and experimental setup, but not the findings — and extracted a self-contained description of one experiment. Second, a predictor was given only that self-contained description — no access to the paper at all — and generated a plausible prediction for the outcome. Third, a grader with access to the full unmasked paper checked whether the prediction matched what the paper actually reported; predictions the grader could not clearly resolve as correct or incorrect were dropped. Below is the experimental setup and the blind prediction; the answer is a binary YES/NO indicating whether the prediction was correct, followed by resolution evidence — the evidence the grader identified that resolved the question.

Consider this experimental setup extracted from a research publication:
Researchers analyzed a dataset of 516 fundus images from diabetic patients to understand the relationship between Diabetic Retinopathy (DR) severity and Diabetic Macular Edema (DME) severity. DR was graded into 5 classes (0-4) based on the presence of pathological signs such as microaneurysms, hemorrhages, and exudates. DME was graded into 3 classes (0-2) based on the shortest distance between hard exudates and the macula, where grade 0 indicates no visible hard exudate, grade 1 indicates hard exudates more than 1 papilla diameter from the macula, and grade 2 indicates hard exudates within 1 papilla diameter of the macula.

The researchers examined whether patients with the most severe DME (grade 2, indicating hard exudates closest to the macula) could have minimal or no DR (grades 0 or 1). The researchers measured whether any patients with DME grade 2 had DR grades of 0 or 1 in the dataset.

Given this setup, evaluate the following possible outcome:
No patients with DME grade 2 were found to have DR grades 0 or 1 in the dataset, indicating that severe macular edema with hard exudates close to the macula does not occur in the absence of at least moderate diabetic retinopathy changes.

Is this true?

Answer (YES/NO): YES